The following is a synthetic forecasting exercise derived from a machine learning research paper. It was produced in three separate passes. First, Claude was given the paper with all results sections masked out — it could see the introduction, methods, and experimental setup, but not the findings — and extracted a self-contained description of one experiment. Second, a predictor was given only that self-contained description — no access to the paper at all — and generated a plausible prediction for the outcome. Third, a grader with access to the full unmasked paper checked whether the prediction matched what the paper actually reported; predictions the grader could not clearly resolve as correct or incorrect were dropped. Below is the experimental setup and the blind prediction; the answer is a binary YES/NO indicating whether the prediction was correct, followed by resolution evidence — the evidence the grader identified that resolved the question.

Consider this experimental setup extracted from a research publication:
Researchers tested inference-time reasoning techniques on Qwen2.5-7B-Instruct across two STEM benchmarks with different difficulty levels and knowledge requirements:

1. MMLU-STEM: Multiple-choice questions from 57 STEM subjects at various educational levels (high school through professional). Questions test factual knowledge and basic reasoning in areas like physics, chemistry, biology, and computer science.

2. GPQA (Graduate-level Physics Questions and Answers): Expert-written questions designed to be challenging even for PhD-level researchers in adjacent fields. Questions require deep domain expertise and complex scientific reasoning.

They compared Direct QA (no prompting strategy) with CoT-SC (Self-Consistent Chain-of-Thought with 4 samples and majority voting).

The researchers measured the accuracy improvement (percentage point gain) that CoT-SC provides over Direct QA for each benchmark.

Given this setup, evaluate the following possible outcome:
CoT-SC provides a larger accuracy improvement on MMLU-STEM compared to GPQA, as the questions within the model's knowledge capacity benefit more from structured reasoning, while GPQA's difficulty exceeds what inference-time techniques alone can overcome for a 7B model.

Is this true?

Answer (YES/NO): NO